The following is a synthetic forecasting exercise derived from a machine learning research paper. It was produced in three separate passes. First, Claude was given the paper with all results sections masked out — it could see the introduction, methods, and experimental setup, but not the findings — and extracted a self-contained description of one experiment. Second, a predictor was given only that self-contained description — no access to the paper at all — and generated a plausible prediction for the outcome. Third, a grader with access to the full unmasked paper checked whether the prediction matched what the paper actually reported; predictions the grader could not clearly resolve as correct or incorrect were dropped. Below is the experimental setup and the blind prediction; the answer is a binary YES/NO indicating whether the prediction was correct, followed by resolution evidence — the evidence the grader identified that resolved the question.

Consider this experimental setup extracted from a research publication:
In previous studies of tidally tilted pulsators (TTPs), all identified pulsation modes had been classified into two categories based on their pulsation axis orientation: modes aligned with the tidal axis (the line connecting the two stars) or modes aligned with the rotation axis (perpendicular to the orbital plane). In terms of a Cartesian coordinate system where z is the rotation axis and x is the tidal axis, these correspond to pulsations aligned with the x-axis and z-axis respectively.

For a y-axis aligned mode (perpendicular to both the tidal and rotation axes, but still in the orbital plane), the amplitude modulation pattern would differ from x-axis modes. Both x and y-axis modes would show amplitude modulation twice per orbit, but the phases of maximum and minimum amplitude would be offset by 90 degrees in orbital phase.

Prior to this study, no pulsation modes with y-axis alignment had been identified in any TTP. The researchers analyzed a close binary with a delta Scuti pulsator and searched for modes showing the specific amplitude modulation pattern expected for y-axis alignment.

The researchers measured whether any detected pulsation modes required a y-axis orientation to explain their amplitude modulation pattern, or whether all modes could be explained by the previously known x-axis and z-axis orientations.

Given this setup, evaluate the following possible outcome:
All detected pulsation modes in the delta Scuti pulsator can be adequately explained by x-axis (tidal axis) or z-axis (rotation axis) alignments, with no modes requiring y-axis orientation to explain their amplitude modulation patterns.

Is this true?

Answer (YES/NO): NO